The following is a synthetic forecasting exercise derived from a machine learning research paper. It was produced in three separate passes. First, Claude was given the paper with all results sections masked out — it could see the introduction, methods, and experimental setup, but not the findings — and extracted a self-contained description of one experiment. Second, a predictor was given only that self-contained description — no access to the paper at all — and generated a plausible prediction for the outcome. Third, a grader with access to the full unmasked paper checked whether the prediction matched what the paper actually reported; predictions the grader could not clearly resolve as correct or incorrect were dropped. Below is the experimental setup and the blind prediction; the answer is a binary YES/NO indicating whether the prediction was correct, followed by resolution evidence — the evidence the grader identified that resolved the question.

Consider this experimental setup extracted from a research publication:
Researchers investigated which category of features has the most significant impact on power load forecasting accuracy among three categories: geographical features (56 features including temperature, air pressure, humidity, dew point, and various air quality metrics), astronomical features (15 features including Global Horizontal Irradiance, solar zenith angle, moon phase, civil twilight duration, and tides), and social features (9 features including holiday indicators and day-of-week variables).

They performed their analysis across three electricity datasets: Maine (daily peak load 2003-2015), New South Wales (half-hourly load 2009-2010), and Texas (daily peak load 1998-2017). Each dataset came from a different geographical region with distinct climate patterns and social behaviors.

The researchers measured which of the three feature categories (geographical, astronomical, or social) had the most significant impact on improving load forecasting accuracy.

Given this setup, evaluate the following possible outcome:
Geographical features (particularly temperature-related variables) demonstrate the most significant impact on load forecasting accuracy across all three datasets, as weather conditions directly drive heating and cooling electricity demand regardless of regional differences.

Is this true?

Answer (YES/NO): NO